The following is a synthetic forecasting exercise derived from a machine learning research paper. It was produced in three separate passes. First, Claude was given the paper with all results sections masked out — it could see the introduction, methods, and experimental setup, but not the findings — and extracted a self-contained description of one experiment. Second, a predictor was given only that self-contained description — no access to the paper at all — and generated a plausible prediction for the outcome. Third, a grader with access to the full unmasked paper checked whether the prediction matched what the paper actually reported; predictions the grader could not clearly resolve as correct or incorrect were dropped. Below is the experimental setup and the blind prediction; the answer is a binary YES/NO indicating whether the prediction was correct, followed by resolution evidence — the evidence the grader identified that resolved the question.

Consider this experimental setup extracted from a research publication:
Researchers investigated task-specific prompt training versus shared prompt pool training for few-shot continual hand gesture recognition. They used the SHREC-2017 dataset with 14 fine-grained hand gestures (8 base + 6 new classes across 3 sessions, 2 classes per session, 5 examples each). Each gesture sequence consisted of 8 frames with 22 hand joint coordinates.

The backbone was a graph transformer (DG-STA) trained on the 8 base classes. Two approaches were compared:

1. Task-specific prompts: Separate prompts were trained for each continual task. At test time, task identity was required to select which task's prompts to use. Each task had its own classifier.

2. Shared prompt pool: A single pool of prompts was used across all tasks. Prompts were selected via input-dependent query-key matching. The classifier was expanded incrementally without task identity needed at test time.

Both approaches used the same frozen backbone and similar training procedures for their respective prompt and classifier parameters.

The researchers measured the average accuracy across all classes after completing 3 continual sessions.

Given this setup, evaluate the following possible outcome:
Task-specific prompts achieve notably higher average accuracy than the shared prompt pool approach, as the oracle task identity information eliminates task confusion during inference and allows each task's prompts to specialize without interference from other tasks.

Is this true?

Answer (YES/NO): NO